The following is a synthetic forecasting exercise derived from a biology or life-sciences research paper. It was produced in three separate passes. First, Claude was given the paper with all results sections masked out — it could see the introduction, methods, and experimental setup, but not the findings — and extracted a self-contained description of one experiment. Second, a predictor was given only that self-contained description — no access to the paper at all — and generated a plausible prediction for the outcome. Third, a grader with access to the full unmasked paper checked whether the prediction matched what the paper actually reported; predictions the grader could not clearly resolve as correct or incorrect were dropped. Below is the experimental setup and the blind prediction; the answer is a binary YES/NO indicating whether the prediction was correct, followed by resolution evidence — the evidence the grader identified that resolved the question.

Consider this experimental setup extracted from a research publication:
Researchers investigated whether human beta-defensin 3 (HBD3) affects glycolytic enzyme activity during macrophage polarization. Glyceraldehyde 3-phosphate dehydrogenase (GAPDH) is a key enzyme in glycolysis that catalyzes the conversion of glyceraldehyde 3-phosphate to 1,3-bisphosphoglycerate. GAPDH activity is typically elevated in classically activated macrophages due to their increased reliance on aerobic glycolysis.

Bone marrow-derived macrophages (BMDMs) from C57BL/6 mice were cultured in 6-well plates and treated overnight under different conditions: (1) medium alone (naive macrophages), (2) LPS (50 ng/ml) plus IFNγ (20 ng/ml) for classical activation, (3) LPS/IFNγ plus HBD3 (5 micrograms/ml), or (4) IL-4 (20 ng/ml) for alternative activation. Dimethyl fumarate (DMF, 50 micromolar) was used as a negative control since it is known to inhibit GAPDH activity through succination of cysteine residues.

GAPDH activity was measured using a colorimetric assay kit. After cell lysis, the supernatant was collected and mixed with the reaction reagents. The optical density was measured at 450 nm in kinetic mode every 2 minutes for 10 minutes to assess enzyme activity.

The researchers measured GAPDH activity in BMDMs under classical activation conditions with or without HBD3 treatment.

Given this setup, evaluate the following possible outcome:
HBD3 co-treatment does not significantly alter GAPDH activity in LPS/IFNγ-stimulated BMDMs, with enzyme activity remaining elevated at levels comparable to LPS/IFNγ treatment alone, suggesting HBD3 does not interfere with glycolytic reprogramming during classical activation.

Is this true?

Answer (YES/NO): NO